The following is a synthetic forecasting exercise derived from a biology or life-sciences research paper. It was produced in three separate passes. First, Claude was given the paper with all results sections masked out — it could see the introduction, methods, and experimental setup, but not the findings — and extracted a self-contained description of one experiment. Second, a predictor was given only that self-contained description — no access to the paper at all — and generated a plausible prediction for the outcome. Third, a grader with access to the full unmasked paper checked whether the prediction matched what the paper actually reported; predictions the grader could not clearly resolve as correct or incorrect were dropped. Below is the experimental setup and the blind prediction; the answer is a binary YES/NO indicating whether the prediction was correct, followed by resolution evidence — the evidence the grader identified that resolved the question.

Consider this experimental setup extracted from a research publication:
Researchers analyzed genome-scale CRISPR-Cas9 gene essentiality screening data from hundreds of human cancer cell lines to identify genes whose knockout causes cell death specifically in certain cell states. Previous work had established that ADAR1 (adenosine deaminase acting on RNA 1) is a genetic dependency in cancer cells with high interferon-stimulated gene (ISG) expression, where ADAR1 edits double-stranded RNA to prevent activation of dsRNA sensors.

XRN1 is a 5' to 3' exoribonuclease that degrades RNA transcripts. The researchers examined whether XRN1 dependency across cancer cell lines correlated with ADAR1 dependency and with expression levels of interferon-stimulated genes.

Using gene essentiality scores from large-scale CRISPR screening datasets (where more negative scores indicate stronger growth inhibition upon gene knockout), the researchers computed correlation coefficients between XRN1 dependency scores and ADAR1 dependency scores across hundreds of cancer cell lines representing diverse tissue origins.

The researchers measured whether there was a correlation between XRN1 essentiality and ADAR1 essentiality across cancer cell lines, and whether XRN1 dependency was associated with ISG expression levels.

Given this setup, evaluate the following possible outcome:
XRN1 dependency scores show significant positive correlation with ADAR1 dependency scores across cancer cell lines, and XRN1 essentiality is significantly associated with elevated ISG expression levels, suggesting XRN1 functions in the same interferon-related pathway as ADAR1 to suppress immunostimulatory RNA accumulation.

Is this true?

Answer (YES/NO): YES